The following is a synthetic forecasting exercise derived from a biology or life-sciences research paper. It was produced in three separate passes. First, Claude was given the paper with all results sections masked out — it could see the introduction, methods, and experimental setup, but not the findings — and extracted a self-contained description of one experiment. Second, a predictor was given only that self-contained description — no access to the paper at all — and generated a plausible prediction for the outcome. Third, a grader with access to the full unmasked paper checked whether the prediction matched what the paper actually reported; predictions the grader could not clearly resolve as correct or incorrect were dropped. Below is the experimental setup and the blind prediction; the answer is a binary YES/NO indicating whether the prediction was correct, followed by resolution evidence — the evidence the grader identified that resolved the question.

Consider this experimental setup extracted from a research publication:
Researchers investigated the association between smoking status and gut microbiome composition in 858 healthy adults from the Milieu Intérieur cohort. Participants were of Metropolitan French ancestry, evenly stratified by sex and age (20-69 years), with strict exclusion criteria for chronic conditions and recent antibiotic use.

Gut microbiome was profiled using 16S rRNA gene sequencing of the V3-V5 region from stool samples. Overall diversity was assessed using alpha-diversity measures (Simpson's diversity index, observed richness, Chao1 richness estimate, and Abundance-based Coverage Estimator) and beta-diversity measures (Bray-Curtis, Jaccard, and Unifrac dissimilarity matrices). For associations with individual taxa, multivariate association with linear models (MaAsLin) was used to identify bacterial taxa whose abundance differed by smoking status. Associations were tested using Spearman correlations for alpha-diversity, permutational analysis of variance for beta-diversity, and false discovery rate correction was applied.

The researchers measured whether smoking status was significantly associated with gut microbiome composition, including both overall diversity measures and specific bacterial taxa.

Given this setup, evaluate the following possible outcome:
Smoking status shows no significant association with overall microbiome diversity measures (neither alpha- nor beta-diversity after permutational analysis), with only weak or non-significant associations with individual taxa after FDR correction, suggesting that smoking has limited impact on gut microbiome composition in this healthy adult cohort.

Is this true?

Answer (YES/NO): YES